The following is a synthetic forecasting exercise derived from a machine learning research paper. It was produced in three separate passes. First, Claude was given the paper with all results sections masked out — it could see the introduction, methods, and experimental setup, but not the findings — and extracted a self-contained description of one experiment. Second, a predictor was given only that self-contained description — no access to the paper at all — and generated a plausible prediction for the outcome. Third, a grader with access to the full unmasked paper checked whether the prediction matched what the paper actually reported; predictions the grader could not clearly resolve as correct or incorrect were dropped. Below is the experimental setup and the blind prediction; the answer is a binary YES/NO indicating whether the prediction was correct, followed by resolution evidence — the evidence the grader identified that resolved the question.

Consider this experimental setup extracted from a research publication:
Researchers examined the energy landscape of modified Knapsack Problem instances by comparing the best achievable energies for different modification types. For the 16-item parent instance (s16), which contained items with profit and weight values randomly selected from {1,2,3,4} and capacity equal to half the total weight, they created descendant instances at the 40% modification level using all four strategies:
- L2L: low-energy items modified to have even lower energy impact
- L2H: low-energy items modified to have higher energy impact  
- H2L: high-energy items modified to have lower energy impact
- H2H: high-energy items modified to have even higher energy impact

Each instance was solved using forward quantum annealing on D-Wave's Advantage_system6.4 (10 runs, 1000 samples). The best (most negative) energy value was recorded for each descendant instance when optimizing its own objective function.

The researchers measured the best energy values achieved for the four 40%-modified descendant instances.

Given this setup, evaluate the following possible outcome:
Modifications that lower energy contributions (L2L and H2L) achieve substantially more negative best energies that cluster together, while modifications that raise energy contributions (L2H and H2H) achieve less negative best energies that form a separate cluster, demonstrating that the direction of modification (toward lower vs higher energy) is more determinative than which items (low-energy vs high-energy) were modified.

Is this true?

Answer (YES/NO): NO